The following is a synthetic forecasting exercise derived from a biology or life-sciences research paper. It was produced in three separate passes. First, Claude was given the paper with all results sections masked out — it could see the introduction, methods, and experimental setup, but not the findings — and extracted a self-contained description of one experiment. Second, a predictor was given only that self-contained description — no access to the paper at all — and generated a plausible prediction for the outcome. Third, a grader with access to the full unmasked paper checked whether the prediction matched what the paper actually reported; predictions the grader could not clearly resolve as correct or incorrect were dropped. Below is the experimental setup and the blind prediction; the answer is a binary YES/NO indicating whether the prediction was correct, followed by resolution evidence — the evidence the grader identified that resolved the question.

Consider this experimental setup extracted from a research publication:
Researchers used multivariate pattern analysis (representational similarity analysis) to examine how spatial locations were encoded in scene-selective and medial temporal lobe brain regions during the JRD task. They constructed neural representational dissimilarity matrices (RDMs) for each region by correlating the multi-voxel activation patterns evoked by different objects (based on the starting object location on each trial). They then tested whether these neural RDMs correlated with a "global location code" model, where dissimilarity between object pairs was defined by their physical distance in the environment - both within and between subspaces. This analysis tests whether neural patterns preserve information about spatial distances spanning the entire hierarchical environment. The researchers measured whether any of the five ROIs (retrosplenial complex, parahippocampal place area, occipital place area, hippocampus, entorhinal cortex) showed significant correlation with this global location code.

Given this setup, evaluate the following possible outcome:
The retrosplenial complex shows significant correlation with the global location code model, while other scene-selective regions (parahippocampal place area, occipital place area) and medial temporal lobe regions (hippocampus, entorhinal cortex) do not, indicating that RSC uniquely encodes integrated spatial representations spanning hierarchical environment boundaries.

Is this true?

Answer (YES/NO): NO